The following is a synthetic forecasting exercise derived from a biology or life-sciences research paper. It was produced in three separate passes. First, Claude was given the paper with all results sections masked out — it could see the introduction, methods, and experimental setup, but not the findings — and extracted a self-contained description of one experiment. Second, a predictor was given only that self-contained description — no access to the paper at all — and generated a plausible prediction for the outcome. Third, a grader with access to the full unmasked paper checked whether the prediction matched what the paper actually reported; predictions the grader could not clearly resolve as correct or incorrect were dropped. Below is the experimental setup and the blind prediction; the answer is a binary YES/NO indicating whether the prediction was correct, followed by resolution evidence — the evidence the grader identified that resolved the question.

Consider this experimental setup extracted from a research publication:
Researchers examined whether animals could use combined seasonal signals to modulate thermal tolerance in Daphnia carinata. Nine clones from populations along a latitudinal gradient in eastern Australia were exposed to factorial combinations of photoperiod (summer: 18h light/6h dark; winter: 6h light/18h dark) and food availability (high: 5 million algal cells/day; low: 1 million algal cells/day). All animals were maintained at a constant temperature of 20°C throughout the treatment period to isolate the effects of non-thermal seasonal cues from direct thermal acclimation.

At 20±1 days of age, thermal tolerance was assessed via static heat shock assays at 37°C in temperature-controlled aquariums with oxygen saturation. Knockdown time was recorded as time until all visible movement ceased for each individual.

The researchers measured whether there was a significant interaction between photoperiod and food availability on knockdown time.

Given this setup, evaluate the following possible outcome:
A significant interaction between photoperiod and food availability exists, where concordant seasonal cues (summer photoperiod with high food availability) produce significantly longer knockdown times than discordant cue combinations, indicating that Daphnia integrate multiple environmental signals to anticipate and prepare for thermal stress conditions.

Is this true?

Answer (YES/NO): NO